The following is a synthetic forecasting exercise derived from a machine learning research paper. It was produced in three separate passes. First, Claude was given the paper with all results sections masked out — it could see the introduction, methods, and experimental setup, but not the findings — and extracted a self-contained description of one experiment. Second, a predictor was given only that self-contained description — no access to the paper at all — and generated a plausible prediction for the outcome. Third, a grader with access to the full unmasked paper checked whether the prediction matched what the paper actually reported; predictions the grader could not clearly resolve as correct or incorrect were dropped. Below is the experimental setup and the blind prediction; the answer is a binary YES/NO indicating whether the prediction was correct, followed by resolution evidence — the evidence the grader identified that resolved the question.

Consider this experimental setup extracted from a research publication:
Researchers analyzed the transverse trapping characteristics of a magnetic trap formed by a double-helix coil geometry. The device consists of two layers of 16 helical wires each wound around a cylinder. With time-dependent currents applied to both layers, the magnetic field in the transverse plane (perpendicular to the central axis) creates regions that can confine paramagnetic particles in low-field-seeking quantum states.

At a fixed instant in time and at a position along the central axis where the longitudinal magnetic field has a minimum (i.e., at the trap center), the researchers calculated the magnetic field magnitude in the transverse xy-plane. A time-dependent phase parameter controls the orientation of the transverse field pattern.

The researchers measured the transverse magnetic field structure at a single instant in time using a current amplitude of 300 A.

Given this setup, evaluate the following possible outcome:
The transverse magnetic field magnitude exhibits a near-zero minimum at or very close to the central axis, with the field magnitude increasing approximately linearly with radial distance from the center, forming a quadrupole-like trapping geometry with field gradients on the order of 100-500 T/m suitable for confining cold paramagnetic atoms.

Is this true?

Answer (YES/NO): NO